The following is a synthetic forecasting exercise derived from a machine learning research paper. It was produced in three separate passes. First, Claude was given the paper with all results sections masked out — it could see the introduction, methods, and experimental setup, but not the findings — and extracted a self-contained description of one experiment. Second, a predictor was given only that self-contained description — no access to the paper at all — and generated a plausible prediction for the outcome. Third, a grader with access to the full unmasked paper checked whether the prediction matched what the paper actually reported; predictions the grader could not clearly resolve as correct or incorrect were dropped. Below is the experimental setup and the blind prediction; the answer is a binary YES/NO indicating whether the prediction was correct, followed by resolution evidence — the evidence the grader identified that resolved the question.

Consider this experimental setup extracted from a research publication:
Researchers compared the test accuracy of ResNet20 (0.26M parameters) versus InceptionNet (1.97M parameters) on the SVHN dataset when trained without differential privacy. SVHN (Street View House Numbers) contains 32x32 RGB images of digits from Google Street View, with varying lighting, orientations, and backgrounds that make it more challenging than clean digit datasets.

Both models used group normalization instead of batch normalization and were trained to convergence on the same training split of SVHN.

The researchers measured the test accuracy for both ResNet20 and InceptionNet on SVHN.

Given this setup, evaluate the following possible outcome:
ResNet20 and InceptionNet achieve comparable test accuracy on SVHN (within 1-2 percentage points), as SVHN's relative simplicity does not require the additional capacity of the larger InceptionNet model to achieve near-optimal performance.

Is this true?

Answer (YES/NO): NO